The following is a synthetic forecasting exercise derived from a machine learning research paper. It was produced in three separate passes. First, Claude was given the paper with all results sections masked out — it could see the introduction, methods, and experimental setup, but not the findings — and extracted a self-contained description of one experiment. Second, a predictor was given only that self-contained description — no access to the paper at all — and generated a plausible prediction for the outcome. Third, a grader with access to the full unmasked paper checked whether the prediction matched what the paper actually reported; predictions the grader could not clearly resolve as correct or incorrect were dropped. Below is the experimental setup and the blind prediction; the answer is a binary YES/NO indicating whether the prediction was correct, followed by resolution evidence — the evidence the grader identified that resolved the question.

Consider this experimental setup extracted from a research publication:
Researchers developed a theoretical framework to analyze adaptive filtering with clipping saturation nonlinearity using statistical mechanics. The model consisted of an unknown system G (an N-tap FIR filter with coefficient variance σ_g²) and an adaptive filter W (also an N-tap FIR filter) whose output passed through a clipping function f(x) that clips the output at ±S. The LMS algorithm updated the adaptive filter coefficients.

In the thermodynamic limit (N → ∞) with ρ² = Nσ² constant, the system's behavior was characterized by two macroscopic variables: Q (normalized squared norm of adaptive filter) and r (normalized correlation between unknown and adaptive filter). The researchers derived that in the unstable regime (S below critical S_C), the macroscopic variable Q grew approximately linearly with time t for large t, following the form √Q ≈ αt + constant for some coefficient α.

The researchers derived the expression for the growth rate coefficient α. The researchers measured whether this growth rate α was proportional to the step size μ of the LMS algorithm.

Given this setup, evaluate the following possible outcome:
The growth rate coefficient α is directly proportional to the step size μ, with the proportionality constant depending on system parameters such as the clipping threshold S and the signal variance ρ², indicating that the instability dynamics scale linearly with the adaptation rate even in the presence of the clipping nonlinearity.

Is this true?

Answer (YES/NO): YES